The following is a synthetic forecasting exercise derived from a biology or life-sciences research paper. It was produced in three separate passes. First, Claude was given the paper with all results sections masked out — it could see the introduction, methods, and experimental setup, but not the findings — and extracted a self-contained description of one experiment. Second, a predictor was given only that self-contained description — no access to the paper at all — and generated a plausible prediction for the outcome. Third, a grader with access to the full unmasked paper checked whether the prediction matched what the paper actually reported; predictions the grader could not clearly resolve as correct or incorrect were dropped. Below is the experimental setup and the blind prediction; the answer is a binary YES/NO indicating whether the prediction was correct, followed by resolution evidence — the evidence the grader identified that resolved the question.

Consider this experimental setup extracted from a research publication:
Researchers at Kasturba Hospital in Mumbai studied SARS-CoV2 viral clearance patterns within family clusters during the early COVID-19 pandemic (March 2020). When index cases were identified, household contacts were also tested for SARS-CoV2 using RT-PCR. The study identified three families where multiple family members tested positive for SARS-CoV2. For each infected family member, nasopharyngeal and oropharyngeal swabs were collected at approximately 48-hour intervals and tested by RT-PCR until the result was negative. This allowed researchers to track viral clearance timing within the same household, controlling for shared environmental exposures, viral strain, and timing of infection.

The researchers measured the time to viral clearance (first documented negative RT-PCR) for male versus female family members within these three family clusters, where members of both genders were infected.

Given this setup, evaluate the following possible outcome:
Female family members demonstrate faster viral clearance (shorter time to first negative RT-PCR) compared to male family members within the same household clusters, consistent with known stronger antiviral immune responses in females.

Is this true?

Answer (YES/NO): YES